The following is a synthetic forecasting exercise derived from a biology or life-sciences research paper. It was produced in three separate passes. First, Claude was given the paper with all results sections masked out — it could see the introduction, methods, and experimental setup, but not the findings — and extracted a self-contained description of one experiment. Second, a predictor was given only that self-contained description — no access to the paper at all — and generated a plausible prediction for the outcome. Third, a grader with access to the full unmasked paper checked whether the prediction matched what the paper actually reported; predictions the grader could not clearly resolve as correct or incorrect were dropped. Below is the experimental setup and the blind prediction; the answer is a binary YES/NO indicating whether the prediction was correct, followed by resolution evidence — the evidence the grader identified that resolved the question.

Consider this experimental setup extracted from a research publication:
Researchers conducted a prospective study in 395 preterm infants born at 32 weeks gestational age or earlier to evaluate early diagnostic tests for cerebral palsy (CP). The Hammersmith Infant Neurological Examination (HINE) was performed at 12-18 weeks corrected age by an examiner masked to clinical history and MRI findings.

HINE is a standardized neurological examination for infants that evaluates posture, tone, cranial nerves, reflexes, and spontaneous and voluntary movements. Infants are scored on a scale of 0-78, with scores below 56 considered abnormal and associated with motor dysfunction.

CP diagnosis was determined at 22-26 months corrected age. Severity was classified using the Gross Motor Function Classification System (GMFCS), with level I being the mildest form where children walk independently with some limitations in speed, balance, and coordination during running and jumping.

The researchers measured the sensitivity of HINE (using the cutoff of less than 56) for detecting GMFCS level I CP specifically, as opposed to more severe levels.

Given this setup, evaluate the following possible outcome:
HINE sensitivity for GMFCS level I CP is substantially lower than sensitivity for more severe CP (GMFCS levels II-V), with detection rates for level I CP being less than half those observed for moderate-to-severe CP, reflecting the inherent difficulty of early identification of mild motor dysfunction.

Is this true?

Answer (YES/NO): YES